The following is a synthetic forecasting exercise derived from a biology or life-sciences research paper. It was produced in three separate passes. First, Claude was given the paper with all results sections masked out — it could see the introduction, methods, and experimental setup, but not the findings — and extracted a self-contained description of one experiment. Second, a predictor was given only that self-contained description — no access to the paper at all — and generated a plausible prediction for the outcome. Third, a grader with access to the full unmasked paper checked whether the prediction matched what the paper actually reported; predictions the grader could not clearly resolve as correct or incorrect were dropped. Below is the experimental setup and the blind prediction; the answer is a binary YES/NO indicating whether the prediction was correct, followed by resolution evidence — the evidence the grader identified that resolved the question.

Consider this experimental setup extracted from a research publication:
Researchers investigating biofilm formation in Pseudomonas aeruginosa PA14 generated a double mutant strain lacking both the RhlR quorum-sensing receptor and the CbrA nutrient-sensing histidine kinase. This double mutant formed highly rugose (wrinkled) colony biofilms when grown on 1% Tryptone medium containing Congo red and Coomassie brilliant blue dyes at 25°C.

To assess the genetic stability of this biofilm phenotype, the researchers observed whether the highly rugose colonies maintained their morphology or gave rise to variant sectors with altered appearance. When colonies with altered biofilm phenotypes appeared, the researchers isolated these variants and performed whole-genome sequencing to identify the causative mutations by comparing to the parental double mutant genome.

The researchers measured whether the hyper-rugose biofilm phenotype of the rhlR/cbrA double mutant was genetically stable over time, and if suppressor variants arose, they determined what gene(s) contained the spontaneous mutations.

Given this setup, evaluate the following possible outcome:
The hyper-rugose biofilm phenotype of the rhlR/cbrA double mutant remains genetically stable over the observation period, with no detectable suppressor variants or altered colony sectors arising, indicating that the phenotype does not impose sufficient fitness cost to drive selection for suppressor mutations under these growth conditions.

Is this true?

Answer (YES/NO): NO